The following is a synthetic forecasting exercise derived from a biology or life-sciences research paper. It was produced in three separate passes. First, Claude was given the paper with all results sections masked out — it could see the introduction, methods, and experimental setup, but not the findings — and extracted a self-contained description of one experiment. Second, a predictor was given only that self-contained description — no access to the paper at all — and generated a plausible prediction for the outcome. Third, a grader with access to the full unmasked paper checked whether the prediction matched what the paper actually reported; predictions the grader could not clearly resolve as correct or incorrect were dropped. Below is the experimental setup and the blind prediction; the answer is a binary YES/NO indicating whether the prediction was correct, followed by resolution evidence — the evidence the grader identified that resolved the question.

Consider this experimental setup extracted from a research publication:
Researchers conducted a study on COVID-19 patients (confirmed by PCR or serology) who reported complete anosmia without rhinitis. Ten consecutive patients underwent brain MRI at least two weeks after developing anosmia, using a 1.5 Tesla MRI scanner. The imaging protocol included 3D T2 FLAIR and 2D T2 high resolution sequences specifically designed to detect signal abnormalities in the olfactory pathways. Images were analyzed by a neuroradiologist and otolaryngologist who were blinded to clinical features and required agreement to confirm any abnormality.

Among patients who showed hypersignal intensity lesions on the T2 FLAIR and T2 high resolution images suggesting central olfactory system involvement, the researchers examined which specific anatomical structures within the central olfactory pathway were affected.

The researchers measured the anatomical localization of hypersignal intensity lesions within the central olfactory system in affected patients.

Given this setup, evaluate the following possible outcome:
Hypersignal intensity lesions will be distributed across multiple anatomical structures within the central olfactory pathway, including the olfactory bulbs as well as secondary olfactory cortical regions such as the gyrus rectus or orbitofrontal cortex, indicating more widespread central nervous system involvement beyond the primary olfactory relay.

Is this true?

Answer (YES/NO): YES